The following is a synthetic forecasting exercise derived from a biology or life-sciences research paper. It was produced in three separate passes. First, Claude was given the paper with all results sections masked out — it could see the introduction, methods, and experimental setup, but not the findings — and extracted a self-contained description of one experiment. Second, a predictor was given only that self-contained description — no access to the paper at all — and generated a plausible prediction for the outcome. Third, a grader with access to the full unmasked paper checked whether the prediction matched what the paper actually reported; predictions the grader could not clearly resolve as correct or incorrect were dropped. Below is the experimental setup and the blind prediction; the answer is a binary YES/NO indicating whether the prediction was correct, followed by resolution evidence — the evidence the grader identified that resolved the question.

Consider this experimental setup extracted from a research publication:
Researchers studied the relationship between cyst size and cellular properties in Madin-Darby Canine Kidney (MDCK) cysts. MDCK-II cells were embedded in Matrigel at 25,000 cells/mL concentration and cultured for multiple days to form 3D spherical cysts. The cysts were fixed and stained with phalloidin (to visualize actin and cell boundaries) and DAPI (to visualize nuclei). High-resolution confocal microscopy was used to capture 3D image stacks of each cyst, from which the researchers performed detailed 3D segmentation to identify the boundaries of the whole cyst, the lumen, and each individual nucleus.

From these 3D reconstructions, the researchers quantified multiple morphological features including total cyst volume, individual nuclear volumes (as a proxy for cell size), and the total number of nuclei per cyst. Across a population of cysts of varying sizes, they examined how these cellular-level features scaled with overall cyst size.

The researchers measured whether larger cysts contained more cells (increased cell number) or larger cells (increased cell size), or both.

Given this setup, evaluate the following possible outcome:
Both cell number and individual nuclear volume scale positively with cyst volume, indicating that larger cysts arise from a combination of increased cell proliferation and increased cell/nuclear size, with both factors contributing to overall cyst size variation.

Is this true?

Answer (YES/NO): NO